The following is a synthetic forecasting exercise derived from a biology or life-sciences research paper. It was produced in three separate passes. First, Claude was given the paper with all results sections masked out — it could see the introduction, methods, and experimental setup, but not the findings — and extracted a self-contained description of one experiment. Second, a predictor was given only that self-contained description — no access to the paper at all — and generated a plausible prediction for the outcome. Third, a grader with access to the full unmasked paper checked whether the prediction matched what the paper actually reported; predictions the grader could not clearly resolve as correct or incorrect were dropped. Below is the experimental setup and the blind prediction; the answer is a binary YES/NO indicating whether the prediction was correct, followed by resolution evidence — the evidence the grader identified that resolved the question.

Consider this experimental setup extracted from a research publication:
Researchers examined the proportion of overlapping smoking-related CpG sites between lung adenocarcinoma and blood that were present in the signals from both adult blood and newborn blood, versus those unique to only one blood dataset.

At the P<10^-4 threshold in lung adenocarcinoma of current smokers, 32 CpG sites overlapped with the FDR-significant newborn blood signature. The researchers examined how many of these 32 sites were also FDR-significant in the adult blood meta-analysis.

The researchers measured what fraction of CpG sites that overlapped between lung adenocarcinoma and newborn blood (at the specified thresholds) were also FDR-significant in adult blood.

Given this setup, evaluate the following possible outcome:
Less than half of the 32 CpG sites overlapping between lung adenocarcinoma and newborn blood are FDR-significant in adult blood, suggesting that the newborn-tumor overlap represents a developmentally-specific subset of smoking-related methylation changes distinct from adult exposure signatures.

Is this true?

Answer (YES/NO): NO